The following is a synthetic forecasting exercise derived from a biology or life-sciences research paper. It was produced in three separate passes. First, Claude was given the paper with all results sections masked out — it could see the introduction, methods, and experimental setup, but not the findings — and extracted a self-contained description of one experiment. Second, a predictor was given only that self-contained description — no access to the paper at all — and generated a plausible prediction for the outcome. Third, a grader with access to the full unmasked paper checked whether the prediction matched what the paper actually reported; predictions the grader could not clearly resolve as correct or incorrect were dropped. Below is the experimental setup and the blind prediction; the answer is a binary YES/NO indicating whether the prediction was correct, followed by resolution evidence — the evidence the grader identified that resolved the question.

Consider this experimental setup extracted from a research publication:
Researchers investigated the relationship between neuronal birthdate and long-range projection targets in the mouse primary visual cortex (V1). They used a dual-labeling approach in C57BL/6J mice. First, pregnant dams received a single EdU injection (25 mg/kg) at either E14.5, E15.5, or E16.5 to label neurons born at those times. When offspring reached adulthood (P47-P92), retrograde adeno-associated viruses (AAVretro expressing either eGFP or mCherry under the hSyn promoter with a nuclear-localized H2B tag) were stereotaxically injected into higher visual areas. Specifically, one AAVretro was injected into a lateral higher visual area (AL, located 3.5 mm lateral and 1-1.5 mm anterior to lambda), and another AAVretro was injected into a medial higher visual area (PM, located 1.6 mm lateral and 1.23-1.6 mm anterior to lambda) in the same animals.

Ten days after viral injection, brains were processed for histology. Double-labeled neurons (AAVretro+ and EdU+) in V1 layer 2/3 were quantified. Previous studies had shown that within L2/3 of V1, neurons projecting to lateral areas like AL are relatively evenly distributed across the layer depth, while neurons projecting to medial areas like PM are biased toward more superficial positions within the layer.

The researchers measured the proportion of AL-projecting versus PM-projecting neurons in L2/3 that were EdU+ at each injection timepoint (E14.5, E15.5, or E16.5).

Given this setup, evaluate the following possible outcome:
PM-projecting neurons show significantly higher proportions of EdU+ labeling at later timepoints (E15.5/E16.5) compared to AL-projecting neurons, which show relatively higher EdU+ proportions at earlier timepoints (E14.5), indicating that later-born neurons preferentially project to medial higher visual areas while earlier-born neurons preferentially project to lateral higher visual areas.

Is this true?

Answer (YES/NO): NO